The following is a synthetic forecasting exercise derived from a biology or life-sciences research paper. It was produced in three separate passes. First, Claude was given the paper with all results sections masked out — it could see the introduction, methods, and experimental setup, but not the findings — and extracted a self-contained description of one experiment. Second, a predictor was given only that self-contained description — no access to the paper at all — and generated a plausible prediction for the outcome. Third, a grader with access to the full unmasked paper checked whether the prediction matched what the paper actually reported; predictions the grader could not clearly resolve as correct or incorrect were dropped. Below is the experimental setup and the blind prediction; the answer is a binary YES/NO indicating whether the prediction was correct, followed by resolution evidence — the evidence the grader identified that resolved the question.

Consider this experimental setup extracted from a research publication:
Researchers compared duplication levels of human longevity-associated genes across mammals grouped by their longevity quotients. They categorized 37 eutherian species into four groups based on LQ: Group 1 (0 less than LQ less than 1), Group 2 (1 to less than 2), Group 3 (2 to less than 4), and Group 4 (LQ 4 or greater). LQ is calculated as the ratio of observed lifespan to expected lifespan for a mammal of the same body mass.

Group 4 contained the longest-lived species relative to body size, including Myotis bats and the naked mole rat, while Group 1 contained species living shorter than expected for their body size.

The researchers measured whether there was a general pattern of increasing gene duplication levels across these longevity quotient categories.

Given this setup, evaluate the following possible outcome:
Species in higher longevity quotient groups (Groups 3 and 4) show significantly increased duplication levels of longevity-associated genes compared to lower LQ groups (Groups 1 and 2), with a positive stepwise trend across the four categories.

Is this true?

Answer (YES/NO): NO